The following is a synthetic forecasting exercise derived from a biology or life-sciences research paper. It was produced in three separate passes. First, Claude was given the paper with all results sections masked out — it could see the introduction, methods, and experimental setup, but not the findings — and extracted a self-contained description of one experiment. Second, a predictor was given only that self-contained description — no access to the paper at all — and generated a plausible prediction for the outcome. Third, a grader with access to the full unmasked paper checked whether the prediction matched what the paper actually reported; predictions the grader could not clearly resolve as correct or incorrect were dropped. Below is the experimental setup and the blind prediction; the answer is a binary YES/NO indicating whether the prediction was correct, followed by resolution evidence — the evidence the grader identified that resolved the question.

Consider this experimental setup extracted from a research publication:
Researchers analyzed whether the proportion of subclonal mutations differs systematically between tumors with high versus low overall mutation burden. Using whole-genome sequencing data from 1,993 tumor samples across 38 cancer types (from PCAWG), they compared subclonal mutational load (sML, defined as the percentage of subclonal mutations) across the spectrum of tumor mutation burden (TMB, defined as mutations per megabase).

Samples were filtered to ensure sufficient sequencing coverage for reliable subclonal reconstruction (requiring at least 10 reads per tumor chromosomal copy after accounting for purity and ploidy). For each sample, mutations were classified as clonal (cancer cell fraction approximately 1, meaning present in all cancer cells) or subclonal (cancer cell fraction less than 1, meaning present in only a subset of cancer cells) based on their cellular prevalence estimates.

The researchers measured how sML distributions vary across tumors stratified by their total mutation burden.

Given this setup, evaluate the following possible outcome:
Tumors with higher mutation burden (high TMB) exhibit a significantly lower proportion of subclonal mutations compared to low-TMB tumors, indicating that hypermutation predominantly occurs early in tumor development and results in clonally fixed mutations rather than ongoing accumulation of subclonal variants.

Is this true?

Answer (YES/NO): YES